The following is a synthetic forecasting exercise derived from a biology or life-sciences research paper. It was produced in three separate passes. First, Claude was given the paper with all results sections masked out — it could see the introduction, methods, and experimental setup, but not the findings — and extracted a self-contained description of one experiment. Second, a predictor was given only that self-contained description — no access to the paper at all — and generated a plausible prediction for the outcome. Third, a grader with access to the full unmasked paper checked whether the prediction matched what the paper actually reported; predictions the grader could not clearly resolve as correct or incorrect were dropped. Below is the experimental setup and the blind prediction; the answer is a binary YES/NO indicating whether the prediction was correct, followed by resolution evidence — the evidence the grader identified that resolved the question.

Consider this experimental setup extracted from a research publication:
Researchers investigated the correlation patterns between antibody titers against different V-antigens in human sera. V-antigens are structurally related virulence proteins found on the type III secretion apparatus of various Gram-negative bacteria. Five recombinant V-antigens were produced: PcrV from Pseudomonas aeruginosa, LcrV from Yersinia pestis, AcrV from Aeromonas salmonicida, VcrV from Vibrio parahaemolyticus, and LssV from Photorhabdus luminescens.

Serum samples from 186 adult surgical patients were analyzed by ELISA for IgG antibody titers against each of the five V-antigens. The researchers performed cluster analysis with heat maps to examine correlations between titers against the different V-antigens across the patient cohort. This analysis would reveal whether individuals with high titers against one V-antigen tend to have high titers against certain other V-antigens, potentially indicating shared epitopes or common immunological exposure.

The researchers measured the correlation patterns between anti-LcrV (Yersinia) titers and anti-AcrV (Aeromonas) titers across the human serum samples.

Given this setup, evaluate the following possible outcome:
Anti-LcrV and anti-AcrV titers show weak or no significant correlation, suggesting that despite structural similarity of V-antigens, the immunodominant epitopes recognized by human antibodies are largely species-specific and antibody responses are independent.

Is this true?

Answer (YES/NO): NO